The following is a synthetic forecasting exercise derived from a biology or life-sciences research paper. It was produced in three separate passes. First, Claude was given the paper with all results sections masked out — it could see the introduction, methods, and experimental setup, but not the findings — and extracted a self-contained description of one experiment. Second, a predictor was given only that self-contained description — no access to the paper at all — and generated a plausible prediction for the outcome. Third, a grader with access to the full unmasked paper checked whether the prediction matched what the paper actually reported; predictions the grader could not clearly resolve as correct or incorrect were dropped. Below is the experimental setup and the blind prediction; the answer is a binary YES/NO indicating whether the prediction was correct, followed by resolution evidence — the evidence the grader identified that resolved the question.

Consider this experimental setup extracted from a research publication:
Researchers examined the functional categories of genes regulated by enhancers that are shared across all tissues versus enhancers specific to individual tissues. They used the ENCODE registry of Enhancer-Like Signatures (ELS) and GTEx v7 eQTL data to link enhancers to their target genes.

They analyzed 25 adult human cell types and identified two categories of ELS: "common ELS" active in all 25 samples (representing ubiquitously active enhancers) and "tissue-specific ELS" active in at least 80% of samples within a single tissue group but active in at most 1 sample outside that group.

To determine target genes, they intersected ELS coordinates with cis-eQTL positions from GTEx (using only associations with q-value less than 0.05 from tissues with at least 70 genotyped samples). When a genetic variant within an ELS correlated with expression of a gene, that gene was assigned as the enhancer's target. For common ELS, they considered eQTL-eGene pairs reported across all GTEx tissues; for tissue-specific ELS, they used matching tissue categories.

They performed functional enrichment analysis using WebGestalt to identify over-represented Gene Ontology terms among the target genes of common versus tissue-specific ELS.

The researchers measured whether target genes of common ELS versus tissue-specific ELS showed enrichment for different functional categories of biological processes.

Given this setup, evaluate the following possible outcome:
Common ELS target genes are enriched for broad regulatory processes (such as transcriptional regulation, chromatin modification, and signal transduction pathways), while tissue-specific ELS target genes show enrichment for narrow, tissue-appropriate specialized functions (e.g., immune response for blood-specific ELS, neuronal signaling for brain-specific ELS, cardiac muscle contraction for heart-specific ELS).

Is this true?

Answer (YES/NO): NO